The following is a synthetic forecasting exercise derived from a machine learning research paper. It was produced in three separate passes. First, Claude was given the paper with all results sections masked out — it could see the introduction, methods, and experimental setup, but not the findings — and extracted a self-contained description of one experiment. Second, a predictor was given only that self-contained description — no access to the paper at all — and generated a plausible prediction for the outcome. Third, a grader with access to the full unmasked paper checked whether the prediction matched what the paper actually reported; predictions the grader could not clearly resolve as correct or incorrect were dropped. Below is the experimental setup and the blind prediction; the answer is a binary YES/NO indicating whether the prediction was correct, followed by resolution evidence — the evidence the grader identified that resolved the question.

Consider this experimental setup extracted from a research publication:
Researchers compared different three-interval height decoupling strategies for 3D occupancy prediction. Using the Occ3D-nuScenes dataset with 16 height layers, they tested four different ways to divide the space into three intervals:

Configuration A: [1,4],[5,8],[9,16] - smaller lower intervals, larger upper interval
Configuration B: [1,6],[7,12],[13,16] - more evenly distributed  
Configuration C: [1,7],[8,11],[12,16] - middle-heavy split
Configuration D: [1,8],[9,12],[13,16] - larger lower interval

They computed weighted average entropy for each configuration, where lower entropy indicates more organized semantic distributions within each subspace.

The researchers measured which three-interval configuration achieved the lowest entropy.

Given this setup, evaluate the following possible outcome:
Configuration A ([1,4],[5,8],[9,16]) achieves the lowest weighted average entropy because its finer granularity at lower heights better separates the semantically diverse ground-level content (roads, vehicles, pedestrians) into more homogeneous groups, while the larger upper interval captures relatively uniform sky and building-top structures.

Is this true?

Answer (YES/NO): YES